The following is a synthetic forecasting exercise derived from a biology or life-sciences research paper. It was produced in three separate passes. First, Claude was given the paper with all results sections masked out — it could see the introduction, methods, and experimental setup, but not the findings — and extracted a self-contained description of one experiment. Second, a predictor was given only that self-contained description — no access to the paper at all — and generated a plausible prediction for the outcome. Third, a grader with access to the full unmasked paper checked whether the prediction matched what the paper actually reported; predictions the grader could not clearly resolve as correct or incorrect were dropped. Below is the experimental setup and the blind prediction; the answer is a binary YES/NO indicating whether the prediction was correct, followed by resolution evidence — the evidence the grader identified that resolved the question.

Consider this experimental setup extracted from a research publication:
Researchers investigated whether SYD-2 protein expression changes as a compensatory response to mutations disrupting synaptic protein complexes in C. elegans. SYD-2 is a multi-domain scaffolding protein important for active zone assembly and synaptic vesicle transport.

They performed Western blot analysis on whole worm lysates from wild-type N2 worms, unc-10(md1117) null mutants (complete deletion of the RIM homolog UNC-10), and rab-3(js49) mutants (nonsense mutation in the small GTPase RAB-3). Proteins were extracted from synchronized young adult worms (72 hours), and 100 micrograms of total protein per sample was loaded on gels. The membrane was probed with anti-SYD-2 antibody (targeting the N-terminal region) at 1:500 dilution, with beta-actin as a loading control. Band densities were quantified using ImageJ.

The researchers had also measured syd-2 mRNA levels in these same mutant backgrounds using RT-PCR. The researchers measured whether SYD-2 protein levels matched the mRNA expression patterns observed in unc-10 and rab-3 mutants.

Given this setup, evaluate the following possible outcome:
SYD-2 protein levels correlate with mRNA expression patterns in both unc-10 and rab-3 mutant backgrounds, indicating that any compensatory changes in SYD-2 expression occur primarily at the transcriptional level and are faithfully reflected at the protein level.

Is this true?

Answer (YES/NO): YES